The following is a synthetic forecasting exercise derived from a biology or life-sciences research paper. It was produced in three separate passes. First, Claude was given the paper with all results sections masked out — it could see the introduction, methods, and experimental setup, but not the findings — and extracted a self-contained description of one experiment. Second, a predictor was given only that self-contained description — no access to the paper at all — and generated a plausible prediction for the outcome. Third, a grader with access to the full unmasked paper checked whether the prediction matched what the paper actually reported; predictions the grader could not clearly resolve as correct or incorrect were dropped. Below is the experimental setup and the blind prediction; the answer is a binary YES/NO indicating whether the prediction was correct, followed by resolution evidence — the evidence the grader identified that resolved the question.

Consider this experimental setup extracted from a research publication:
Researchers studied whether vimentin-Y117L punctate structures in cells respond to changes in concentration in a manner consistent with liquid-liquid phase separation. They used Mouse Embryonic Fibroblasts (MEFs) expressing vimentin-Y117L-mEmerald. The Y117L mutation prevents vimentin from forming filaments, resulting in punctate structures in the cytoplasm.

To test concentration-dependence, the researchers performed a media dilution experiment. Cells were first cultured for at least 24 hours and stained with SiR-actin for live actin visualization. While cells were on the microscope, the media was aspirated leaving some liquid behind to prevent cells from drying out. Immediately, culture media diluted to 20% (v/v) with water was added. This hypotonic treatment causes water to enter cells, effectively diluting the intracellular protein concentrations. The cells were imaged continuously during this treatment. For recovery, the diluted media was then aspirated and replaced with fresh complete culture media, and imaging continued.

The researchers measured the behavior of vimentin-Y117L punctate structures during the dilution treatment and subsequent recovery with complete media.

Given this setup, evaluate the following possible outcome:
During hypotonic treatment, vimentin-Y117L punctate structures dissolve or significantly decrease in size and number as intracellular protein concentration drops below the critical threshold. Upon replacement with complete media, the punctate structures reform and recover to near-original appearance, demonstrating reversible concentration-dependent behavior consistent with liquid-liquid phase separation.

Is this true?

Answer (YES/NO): YES